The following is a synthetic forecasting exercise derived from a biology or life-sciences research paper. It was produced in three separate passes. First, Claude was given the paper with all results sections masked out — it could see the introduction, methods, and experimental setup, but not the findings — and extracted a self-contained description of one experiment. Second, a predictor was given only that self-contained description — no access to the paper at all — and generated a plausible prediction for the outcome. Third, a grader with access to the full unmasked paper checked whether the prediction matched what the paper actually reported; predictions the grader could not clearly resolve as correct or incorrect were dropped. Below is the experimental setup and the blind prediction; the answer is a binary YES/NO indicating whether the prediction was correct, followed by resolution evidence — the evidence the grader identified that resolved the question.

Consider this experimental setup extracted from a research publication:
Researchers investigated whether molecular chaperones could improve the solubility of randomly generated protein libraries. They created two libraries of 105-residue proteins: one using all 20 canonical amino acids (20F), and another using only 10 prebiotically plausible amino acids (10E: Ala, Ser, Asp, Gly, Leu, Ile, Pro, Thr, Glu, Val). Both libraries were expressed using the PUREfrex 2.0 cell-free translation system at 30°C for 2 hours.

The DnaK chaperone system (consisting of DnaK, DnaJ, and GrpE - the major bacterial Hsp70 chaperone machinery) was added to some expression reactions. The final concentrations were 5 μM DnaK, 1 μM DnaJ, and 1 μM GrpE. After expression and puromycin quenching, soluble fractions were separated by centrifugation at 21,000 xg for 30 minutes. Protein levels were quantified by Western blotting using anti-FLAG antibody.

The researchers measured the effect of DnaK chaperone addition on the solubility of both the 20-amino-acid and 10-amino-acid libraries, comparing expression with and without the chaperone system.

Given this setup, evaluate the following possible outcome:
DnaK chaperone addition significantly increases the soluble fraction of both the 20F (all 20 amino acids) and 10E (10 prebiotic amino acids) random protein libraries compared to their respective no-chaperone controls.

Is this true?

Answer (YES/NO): NO